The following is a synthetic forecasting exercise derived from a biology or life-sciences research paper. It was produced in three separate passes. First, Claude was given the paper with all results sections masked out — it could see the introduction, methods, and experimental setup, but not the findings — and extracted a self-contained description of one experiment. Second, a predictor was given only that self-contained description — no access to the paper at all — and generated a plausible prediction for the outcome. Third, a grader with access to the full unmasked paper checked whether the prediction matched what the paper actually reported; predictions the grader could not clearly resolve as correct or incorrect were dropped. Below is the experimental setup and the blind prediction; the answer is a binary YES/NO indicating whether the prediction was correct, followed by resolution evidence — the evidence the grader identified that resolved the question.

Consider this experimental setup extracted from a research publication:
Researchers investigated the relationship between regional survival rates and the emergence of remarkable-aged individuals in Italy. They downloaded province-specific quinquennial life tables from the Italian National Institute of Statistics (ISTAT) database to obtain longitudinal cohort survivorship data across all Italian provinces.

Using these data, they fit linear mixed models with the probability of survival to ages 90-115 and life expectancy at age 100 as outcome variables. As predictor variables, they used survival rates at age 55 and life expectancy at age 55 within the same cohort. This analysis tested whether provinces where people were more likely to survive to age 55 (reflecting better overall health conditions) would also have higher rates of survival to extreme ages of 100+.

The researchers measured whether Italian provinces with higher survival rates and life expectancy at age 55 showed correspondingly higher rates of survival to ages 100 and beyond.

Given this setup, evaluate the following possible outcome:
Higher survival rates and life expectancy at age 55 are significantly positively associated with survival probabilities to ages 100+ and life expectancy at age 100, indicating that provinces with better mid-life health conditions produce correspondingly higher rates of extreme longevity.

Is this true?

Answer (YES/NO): NO